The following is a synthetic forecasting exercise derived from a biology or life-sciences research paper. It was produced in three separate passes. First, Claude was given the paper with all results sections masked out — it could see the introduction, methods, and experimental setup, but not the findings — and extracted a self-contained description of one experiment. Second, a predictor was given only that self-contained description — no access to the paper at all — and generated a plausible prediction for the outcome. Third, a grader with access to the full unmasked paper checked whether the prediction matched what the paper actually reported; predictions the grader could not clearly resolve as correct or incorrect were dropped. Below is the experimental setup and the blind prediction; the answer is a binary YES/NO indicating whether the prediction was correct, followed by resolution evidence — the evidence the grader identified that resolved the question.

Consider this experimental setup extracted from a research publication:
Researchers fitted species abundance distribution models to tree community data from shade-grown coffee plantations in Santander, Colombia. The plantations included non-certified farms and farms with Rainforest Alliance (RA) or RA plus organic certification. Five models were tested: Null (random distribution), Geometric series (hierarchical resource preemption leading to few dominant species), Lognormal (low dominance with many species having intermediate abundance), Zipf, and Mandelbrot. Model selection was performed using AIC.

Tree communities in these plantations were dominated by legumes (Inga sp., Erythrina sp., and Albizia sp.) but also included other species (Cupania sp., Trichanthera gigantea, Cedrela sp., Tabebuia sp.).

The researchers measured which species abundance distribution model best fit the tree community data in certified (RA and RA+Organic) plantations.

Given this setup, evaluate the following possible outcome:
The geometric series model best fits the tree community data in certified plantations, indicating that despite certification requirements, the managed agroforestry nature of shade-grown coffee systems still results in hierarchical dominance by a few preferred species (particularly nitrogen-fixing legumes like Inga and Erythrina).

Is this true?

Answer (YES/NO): NO